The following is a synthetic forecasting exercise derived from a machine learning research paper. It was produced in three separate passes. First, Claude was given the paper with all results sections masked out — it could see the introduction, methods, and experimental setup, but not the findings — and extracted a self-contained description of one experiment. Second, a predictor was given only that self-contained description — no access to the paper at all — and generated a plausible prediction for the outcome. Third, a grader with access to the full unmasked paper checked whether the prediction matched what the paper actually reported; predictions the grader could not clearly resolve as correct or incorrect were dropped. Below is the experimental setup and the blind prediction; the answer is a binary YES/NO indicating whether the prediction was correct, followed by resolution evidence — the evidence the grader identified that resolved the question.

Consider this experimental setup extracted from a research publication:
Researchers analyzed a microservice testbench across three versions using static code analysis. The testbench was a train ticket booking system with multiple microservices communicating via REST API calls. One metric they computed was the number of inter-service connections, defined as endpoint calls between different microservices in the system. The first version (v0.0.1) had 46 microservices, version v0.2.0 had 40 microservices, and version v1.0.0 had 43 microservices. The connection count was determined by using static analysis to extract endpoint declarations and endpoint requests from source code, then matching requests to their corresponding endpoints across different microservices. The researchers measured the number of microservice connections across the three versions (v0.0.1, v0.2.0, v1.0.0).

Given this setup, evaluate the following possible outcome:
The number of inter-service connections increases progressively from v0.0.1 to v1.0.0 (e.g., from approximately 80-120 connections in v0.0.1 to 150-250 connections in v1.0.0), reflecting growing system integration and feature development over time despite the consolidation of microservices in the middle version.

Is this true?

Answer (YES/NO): NO